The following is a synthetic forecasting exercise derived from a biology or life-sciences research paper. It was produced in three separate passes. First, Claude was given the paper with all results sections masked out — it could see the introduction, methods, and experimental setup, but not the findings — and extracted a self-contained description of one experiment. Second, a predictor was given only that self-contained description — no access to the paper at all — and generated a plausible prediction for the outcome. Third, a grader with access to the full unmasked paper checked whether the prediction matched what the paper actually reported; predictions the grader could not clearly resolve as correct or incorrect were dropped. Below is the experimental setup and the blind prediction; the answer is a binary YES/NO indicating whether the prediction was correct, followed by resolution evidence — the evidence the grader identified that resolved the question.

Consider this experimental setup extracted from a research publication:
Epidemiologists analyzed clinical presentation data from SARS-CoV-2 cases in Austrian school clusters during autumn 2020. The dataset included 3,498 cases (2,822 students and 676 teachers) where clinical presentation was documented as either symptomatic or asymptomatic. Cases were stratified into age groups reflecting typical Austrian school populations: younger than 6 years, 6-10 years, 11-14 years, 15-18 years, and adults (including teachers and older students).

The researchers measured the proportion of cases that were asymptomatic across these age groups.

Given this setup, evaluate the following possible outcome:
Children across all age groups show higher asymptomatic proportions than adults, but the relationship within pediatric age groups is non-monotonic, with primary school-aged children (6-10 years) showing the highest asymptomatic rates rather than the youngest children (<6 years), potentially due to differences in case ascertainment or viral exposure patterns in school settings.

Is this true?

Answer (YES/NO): NO